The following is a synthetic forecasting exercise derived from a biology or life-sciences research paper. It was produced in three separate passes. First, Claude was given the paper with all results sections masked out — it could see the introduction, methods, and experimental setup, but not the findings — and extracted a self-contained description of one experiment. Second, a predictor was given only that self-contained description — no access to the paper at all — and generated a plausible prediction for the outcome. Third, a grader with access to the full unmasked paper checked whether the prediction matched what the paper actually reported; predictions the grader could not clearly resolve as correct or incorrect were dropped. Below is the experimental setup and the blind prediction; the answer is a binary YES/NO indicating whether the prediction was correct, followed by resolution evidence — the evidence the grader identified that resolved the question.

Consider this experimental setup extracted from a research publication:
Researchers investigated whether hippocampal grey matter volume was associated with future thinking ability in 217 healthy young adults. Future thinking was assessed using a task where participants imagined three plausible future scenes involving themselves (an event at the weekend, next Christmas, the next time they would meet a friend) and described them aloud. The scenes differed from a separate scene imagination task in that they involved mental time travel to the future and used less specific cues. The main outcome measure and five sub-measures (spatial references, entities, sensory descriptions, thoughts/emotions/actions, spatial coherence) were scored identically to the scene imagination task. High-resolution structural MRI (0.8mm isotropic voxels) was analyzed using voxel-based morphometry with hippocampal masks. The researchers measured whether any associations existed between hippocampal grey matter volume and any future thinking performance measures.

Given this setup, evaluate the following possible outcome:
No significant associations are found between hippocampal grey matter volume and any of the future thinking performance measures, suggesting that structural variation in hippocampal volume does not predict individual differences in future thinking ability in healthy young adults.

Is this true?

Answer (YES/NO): YES